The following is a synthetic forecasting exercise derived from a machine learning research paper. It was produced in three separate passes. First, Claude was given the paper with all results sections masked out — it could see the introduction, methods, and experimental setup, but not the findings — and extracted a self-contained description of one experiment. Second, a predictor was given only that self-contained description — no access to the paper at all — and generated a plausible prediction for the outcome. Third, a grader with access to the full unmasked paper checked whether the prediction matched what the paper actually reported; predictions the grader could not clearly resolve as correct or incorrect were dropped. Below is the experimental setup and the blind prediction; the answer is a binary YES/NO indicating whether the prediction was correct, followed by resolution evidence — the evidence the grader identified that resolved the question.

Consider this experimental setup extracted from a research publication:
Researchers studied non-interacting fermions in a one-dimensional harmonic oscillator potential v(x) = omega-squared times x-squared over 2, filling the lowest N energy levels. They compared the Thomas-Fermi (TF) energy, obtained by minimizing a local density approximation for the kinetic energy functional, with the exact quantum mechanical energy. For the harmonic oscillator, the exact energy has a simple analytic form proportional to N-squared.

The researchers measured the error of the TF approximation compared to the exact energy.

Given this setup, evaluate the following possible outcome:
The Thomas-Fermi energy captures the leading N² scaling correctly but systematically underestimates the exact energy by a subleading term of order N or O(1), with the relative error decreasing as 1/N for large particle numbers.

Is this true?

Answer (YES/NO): NO